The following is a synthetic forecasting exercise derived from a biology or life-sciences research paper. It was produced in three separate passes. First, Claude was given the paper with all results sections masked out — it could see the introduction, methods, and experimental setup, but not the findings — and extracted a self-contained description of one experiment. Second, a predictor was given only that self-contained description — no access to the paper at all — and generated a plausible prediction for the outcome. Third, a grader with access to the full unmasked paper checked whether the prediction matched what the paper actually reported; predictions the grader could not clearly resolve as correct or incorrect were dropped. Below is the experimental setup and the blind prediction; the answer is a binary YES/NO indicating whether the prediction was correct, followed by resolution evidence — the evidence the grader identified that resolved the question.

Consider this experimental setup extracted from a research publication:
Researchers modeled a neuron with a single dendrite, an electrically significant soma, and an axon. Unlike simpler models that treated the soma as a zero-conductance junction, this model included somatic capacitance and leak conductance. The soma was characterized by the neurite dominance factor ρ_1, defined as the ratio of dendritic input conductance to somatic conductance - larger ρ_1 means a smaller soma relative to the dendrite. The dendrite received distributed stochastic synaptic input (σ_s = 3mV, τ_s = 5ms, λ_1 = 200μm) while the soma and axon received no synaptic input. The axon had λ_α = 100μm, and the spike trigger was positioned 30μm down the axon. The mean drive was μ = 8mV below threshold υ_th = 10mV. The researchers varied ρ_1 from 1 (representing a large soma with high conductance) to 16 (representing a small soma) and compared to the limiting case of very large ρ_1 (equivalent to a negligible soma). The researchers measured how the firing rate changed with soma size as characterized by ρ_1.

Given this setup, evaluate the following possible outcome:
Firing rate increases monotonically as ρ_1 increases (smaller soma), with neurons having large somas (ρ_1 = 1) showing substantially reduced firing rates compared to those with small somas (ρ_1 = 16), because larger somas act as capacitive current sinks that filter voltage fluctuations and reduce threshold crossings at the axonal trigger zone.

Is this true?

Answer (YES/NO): YES